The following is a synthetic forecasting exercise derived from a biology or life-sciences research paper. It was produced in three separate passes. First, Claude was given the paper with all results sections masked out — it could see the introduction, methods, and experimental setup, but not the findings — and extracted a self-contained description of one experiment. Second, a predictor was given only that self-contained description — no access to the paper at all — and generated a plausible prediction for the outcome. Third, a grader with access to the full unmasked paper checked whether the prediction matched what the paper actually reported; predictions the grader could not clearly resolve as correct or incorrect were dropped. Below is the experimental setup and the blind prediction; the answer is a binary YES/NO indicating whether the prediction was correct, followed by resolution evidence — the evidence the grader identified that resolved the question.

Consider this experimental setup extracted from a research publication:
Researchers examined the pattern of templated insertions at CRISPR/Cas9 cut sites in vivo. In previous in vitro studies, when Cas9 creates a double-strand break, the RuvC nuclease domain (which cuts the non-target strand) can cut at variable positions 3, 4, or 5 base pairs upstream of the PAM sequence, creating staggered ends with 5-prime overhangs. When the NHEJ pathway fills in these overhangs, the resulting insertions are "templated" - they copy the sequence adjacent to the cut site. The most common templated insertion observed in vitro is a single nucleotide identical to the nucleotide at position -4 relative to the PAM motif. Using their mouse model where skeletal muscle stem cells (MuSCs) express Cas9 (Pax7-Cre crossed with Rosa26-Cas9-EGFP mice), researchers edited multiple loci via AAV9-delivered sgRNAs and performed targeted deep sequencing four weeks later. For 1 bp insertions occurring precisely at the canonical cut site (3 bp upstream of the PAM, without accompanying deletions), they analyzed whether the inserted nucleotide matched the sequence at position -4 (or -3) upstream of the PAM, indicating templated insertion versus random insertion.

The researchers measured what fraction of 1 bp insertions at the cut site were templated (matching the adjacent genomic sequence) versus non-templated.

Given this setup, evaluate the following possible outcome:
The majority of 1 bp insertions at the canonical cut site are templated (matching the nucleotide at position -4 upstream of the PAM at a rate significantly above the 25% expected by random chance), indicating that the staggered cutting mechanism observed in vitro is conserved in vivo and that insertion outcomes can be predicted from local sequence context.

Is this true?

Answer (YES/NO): YES